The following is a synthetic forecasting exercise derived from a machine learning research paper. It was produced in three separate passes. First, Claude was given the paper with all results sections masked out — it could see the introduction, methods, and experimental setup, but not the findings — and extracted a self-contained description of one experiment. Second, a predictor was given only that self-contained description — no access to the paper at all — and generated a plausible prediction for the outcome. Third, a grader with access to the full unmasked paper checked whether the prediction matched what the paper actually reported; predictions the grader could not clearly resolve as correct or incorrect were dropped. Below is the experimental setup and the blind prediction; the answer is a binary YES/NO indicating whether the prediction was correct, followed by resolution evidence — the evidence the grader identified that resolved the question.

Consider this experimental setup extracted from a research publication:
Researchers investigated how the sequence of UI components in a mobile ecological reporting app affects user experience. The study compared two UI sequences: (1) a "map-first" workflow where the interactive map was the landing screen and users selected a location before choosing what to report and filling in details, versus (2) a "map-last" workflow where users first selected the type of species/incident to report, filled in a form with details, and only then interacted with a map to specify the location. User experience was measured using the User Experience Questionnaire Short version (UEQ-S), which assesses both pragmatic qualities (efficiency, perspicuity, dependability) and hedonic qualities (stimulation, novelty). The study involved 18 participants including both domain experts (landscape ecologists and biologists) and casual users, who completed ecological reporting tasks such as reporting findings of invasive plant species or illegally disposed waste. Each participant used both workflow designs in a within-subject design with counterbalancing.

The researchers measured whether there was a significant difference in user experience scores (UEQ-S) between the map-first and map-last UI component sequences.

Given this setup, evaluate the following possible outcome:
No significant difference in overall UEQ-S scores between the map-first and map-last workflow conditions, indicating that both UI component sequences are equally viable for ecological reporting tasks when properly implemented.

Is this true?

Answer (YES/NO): NO